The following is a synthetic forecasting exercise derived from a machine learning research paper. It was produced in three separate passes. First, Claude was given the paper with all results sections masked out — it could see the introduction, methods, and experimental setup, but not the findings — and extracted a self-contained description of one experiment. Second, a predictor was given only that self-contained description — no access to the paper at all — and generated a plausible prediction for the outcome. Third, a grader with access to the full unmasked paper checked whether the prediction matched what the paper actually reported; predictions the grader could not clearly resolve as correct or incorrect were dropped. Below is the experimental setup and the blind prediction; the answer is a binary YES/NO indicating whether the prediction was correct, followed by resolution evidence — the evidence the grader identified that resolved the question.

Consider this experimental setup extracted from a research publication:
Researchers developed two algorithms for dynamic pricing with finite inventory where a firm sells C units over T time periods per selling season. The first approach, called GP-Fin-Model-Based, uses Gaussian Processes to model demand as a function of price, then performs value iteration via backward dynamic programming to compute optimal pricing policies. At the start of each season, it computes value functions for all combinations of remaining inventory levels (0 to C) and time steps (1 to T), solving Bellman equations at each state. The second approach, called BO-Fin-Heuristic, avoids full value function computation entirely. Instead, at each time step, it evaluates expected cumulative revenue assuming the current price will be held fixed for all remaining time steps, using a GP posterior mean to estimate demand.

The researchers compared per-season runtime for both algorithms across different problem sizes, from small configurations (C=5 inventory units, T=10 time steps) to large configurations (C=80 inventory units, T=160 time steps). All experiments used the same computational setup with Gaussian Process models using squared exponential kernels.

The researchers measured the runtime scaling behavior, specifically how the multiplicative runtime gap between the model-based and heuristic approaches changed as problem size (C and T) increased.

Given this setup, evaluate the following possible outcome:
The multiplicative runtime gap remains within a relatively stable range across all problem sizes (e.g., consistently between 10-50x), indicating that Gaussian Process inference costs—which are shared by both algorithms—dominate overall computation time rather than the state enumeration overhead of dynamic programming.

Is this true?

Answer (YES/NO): NO